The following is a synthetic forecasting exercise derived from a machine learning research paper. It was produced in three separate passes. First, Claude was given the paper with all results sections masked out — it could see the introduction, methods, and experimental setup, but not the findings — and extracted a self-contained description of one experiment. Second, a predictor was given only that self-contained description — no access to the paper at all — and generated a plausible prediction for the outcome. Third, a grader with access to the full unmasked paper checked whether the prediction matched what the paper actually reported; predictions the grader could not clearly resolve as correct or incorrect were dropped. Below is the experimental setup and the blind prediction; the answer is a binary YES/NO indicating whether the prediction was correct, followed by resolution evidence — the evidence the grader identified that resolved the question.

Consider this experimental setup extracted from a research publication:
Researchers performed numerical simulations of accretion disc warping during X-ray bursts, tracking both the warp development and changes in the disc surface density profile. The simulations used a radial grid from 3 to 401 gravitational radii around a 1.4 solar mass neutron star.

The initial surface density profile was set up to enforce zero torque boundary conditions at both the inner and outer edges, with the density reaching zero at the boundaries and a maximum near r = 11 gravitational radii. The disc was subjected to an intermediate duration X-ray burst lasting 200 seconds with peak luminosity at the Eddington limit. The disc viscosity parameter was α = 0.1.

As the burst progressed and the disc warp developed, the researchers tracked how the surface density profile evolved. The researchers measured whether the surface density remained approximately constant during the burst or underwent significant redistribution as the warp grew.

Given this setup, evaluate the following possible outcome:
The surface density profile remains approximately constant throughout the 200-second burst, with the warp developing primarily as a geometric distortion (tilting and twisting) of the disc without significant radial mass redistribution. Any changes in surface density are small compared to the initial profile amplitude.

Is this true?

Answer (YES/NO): NO